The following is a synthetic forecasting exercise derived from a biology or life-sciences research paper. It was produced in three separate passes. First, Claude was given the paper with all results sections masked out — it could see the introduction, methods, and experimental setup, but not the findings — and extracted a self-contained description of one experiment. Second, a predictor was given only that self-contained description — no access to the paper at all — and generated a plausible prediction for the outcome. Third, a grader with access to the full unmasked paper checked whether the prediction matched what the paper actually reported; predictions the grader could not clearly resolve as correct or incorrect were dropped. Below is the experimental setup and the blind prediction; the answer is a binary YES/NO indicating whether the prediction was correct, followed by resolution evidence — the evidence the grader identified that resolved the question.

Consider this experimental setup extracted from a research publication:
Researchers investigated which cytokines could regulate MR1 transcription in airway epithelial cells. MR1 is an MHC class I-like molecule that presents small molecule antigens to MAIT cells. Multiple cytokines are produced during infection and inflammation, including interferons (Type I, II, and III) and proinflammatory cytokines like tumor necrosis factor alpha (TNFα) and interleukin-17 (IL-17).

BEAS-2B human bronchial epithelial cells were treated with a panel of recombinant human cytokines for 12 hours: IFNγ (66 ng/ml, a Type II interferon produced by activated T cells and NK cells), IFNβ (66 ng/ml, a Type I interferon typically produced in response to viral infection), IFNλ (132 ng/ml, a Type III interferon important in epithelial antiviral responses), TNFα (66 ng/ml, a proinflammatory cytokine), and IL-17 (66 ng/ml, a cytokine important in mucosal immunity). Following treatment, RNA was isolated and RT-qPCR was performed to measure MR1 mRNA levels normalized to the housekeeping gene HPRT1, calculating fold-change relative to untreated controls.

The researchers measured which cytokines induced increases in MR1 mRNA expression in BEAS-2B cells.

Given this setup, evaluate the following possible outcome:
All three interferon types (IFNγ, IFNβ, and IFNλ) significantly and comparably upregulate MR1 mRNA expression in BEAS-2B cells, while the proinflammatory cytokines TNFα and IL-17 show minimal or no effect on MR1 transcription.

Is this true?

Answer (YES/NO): NO